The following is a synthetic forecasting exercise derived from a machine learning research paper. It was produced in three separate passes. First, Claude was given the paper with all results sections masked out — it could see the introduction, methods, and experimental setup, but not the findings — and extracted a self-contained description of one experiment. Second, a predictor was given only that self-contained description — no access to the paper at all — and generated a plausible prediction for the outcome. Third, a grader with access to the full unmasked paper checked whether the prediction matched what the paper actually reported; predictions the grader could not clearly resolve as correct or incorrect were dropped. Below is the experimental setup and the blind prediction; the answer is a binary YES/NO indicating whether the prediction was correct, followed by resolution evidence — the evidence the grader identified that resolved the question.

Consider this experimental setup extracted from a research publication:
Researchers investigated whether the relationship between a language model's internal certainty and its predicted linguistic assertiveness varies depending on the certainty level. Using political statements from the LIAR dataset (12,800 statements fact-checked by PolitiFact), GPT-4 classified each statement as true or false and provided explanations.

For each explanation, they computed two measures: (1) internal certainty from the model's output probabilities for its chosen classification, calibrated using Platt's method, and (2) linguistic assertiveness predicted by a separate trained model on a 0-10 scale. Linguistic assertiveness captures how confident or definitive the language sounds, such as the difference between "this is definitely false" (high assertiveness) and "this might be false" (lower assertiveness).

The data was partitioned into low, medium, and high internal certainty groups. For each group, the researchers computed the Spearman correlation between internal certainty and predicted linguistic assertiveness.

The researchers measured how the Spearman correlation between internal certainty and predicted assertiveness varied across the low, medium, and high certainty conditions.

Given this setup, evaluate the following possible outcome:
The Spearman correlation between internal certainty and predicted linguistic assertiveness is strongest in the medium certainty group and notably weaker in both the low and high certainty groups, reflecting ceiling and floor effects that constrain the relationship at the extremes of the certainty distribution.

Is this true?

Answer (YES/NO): NO